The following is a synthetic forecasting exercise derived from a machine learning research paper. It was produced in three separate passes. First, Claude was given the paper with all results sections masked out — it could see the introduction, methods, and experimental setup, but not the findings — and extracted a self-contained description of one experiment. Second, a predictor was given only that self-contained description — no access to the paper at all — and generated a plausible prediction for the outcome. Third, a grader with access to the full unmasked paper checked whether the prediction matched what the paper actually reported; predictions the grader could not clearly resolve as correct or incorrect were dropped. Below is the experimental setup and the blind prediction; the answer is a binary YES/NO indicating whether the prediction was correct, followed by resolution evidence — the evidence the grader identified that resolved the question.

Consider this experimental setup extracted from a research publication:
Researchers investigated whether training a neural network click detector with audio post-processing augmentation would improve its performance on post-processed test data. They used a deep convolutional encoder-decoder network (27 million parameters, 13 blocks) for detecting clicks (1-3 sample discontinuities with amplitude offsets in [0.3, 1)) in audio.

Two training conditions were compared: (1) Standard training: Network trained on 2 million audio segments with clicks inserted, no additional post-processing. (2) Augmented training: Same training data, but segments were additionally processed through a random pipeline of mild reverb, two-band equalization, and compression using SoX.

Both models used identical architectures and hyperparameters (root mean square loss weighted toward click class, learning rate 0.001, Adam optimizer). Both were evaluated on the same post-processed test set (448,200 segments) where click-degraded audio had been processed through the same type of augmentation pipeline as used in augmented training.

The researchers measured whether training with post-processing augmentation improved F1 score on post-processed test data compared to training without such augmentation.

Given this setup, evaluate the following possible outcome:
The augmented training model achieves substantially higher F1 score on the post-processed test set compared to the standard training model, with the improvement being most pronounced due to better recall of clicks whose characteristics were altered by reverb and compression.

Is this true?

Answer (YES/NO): NO